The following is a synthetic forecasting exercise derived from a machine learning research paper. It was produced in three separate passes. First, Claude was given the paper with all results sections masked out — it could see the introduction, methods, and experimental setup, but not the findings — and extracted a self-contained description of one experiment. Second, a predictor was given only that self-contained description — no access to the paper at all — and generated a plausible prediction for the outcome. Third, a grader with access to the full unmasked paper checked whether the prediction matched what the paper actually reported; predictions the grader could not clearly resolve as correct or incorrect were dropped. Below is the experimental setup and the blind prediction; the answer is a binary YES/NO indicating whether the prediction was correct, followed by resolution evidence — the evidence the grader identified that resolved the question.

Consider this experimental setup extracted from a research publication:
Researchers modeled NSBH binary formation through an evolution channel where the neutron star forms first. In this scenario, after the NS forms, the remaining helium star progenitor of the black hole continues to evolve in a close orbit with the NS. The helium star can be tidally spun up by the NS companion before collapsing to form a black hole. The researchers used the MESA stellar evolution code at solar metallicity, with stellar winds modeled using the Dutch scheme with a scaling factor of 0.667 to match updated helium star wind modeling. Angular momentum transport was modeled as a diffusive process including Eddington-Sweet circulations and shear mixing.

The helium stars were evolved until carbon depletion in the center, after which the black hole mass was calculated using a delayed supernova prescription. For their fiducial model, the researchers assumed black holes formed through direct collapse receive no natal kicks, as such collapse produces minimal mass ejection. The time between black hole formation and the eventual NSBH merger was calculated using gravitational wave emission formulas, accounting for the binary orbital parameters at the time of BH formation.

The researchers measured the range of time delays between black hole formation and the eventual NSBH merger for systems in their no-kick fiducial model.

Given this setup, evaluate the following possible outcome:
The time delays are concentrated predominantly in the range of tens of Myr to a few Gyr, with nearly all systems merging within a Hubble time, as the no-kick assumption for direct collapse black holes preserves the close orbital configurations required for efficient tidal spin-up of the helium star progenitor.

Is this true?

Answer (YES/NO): NO